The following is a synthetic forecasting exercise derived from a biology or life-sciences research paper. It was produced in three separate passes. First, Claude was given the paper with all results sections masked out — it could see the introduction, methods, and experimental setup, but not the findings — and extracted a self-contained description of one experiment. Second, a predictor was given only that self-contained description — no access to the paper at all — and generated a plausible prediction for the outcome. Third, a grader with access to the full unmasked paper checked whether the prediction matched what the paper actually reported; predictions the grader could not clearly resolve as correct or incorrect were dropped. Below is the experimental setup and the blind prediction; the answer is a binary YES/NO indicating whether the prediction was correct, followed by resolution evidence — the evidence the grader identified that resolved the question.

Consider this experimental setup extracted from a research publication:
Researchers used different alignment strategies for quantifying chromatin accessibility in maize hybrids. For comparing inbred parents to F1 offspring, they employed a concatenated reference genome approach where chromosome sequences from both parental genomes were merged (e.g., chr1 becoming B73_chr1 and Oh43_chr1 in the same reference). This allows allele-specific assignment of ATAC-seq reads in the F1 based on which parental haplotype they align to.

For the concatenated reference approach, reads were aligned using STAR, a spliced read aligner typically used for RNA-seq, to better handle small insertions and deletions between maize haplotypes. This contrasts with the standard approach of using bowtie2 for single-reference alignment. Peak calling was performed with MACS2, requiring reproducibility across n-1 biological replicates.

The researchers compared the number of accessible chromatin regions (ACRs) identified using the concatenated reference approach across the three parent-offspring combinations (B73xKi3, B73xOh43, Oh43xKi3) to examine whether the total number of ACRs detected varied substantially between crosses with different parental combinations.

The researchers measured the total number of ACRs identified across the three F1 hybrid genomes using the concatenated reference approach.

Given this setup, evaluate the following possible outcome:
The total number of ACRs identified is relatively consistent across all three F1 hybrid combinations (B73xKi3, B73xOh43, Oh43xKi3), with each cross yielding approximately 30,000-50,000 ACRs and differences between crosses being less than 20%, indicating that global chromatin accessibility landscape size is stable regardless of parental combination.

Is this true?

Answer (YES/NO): NO